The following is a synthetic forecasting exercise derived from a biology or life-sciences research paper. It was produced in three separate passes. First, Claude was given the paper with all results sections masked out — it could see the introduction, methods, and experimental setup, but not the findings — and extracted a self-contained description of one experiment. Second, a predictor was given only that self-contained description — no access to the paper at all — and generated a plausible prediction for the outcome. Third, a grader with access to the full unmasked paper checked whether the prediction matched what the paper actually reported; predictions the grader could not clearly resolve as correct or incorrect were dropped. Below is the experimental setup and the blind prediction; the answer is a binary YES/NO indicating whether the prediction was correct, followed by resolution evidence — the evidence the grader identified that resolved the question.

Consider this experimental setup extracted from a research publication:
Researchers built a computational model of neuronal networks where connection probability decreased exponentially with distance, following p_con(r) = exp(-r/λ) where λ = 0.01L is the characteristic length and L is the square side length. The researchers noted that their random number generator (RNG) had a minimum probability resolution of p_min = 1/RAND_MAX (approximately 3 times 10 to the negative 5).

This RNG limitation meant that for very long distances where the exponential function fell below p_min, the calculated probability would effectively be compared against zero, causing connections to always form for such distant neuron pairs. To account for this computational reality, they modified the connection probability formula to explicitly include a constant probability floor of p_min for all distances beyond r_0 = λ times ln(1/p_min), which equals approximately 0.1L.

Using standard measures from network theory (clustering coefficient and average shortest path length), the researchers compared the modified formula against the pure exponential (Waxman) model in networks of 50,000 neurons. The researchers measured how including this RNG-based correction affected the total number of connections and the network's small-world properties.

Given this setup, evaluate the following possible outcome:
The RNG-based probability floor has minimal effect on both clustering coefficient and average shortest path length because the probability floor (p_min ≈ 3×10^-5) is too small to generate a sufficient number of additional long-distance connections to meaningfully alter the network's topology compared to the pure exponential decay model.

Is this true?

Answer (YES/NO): NO